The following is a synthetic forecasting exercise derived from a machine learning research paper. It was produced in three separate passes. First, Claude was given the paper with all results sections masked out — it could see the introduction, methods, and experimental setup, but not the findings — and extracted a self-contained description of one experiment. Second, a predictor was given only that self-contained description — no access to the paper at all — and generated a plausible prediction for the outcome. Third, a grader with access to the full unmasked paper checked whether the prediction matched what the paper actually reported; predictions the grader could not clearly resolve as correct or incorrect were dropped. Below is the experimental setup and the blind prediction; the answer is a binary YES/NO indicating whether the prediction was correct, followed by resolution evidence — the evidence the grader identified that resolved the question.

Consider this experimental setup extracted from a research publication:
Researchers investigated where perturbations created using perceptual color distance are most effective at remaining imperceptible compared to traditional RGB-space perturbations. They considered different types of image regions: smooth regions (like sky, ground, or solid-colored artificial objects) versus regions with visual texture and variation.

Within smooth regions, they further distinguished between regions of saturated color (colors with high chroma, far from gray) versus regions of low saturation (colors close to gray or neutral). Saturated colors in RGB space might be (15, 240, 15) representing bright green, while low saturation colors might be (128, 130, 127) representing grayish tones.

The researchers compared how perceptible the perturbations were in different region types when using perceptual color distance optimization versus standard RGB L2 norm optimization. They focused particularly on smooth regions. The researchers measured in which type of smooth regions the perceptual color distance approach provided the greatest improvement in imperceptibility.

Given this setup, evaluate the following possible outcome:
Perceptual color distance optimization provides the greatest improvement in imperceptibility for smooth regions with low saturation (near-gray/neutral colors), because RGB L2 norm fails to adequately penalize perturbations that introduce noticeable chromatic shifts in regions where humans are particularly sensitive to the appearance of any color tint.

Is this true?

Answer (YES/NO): NO